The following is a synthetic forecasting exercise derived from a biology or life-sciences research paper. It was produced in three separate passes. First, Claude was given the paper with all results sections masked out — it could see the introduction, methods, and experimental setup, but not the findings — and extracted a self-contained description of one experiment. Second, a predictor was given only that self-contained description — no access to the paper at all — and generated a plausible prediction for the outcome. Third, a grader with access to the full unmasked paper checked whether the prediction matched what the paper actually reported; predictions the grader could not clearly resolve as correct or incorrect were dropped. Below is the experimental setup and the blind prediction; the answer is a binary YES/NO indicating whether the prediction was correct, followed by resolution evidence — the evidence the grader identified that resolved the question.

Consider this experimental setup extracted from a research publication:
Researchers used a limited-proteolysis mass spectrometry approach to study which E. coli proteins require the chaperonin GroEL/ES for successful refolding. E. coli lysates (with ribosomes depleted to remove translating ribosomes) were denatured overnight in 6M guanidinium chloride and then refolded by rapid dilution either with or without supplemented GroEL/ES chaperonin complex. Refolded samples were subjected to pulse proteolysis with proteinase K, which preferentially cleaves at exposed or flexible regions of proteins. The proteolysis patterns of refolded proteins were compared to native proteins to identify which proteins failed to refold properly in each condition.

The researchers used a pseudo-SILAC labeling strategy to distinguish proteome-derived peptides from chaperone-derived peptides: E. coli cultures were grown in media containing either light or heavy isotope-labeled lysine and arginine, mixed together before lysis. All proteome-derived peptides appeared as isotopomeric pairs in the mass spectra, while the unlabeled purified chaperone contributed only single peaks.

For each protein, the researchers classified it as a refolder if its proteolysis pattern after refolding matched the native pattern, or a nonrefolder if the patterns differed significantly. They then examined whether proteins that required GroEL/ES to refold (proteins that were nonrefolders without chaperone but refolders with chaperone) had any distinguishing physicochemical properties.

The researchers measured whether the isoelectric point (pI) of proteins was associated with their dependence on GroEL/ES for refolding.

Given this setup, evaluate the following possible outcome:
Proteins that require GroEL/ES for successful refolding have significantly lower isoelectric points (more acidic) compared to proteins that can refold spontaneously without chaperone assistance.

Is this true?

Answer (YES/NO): YES